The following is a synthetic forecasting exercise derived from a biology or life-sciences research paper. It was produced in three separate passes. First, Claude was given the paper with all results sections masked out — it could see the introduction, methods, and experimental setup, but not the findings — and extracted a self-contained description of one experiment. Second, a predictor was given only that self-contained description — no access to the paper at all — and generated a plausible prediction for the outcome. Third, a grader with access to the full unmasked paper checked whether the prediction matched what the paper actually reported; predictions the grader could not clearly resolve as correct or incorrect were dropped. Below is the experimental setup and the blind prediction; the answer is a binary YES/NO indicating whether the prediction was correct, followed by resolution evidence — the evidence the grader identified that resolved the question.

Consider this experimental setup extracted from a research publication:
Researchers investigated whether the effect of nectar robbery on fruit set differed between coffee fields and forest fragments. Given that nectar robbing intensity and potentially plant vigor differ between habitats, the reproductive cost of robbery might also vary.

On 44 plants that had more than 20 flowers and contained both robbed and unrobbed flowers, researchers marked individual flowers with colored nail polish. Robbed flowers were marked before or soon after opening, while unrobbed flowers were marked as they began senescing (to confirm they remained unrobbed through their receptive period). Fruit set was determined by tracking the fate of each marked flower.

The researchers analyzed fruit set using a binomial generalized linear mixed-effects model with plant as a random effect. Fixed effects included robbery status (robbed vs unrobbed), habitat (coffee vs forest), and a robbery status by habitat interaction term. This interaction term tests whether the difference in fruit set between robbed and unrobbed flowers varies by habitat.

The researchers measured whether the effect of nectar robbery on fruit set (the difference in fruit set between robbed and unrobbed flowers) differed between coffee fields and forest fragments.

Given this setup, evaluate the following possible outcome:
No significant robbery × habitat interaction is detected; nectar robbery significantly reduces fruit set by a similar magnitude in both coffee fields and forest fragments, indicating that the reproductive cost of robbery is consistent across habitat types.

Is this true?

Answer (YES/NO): YES